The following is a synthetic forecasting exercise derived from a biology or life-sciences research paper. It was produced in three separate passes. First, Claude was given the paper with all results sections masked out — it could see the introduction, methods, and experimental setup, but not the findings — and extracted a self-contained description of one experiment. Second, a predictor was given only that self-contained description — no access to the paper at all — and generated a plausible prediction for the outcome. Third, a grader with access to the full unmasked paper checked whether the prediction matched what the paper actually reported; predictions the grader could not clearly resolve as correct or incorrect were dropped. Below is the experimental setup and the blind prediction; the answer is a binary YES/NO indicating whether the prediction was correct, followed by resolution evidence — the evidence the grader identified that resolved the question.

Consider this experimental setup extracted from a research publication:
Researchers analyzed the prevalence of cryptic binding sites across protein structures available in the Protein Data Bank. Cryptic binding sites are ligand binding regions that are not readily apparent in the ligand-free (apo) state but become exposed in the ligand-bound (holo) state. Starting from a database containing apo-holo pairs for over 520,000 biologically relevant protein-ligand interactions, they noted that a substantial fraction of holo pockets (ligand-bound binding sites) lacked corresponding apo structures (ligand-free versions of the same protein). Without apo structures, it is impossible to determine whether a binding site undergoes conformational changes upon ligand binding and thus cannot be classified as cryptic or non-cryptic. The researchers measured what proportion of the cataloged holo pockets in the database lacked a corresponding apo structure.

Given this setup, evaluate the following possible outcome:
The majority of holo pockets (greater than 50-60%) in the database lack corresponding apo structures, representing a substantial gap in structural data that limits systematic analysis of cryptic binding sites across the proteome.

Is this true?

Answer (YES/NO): YES